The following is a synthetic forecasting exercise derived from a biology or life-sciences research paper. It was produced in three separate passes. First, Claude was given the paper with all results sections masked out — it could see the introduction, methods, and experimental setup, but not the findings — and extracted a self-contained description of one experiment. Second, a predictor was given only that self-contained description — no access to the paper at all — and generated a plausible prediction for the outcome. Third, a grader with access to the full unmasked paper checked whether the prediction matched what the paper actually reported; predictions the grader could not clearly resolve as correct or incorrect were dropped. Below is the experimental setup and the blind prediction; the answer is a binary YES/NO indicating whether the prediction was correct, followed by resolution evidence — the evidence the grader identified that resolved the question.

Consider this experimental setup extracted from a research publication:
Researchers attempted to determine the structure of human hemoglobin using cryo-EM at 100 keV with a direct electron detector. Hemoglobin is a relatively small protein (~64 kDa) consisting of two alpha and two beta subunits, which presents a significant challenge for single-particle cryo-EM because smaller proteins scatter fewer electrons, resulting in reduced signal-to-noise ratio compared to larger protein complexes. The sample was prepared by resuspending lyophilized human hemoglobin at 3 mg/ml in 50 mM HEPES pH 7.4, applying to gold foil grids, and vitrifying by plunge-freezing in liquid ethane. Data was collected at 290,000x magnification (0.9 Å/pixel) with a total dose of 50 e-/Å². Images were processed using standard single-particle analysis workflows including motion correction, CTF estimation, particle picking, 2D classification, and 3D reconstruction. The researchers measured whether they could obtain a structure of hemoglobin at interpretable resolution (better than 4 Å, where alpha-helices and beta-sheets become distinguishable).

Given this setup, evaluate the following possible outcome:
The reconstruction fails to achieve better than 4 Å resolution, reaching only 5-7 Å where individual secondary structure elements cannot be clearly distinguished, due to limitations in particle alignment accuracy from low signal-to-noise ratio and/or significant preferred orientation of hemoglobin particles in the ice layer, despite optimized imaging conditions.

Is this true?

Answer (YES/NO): NO